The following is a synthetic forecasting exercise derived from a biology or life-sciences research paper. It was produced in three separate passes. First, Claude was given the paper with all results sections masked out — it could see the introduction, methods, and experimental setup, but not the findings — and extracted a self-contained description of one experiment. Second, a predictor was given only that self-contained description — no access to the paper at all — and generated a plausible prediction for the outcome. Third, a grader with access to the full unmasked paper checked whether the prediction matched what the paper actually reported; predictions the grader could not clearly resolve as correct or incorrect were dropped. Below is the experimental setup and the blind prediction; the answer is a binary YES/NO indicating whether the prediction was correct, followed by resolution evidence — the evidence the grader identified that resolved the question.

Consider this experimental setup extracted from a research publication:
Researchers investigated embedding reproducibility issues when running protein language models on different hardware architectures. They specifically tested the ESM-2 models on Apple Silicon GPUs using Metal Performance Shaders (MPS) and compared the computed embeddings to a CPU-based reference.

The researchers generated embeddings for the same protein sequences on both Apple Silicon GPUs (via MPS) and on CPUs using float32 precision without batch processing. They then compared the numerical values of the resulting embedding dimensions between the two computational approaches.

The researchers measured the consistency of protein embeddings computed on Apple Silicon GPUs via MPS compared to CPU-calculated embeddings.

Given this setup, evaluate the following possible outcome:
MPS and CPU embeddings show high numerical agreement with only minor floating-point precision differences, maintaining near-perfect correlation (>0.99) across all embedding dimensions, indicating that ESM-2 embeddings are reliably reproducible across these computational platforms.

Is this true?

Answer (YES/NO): NO